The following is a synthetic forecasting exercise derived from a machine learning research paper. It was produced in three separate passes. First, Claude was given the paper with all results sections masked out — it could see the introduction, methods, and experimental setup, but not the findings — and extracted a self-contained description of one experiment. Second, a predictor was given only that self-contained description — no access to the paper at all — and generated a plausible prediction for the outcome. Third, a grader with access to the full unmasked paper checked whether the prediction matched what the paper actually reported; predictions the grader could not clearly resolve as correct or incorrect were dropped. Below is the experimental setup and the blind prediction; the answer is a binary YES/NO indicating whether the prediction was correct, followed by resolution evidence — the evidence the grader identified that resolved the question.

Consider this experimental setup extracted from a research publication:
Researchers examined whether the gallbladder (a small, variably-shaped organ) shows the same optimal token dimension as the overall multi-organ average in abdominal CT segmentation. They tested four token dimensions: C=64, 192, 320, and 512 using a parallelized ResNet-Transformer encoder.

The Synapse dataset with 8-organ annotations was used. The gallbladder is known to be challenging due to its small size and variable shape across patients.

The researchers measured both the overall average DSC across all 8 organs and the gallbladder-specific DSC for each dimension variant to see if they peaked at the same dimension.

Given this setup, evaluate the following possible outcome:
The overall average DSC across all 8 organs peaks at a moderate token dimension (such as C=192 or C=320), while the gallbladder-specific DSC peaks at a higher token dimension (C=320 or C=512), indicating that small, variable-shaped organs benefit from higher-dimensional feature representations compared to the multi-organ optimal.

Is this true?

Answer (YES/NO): NO